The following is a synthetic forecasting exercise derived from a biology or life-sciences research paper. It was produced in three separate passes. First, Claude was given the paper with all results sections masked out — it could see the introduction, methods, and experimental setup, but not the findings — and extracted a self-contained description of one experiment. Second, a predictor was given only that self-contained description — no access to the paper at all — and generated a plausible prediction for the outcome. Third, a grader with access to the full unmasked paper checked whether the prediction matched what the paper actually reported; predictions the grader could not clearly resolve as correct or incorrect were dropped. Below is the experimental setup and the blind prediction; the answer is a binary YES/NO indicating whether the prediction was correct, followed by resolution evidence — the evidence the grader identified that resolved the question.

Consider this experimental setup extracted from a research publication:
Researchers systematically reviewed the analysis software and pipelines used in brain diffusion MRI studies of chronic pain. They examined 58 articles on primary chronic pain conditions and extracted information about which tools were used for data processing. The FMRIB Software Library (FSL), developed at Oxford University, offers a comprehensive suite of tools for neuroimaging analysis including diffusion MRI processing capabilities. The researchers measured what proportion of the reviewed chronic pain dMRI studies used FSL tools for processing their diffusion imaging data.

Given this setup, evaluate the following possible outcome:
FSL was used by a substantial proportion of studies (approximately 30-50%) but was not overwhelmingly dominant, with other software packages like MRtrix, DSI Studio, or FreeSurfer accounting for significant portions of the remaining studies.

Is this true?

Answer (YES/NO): NO